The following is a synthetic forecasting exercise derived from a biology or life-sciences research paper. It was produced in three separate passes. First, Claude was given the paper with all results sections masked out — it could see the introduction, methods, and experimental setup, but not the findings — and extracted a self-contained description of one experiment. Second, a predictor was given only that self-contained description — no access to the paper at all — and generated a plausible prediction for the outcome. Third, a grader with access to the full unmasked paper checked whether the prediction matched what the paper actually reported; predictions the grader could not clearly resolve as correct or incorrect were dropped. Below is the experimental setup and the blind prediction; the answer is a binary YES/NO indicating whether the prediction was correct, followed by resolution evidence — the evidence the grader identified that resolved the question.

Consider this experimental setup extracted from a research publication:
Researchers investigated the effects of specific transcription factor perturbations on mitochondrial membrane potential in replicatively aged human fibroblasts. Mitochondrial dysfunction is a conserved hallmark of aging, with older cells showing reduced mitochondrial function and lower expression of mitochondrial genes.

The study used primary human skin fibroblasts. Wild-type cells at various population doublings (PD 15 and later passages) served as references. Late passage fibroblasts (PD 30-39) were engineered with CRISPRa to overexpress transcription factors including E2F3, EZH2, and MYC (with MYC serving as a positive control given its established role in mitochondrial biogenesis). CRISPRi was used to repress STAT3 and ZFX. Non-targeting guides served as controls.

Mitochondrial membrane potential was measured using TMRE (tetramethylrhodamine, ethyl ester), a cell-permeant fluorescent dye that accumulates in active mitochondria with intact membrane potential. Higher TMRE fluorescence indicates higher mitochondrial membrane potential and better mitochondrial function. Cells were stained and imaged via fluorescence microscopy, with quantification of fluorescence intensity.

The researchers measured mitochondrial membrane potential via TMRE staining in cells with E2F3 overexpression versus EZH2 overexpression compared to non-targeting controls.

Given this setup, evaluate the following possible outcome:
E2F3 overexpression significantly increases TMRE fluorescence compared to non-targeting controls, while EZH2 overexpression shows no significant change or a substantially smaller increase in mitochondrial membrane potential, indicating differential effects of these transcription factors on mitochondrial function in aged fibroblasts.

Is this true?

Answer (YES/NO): NO